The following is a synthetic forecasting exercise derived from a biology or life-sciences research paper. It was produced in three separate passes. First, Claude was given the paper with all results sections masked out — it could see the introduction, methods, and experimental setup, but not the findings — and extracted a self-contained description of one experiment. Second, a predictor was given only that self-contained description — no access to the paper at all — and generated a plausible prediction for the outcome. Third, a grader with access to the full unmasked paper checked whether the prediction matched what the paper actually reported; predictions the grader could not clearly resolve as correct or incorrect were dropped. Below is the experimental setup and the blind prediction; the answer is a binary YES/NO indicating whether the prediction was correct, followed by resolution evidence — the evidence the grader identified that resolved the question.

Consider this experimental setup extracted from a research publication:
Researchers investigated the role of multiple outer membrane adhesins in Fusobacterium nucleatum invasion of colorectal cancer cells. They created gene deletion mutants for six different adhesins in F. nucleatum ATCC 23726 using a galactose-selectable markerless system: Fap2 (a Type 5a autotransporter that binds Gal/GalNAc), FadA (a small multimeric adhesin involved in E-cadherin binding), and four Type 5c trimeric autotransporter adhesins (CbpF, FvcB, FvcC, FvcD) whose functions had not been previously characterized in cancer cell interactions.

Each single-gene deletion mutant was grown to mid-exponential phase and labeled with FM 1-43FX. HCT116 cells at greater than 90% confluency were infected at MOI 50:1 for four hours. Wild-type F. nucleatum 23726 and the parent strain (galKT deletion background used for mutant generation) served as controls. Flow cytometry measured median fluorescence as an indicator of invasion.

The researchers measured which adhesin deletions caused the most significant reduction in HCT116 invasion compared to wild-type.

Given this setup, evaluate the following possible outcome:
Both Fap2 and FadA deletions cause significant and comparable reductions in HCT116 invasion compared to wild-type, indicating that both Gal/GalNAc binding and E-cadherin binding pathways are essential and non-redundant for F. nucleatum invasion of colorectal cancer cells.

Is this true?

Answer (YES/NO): NO